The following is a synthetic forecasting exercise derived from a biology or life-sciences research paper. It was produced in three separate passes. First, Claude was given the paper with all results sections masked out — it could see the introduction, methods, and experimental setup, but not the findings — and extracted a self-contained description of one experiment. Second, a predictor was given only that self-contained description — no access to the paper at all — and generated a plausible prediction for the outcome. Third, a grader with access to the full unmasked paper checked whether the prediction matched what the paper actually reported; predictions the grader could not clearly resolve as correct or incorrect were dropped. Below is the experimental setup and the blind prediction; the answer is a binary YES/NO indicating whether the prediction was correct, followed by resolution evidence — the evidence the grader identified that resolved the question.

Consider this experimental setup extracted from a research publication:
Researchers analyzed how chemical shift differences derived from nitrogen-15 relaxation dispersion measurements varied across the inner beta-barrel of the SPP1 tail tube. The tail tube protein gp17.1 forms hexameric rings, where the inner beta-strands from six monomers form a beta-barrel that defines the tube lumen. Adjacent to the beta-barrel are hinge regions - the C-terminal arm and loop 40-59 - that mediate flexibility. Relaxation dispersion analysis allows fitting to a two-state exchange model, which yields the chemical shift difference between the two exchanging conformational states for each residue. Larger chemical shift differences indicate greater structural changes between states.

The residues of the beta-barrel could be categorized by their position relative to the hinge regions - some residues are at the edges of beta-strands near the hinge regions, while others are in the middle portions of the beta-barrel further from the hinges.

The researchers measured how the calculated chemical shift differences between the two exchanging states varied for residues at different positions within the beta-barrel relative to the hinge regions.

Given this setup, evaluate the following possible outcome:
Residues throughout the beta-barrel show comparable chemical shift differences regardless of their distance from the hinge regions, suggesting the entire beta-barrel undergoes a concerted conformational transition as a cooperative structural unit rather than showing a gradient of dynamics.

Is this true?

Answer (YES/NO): NO